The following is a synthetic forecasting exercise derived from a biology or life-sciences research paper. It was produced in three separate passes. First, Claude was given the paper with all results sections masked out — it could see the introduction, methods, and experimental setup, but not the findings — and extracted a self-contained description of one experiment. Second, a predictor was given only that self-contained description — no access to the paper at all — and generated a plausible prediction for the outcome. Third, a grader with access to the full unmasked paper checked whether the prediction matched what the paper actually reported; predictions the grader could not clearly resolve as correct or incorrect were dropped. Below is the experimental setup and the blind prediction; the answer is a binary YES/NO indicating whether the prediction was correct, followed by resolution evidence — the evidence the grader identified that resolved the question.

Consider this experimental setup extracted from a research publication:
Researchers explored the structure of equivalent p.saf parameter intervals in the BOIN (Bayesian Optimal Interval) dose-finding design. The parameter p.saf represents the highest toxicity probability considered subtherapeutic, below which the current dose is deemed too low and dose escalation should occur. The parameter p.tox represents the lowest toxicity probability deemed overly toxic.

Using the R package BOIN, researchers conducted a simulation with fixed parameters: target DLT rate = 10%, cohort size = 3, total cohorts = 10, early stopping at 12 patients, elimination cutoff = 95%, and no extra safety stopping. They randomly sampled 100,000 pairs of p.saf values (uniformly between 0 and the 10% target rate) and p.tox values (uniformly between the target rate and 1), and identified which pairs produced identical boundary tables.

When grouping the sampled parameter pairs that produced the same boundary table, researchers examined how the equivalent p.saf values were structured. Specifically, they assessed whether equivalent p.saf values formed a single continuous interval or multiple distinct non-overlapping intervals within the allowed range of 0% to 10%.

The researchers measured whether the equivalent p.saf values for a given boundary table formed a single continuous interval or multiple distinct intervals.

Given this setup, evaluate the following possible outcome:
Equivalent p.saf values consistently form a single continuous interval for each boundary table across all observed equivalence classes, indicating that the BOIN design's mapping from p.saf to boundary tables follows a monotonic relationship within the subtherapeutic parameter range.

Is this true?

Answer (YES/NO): YES